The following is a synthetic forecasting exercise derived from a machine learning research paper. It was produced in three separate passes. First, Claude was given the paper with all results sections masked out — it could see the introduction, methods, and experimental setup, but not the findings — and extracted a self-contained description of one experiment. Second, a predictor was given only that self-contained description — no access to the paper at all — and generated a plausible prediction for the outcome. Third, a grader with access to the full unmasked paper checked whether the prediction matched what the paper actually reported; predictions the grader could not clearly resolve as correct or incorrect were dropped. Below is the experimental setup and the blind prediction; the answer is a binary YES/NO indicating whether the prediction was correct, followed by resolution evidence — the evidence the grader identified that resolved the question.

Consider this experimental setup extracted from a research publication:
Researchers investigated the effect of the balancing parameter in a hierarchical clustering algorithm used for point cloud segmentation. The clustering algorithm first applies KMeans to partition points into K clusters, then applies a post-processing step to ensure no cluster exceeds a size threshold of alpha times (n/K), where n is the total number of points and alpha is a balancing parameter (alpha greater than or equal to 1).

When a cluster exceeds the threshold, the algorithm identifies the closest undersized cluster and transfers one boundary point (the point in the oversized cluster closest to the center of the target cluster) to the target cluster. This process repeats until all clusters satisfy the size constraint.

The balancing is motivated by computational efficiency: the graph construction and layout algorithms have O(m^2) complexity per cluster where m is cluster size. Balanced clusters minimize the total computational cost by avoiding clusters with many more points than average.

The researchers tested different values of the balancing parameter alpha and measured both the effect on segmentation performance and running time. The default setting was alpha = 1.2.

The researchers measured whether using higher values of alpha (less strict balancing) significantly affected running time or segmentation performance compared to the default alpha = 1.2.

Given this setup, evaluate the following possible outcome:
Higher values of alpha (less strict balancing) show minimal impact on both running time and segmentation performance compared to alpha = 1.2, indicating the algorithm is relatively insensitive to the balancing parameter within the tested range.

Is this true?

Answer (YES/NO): YES